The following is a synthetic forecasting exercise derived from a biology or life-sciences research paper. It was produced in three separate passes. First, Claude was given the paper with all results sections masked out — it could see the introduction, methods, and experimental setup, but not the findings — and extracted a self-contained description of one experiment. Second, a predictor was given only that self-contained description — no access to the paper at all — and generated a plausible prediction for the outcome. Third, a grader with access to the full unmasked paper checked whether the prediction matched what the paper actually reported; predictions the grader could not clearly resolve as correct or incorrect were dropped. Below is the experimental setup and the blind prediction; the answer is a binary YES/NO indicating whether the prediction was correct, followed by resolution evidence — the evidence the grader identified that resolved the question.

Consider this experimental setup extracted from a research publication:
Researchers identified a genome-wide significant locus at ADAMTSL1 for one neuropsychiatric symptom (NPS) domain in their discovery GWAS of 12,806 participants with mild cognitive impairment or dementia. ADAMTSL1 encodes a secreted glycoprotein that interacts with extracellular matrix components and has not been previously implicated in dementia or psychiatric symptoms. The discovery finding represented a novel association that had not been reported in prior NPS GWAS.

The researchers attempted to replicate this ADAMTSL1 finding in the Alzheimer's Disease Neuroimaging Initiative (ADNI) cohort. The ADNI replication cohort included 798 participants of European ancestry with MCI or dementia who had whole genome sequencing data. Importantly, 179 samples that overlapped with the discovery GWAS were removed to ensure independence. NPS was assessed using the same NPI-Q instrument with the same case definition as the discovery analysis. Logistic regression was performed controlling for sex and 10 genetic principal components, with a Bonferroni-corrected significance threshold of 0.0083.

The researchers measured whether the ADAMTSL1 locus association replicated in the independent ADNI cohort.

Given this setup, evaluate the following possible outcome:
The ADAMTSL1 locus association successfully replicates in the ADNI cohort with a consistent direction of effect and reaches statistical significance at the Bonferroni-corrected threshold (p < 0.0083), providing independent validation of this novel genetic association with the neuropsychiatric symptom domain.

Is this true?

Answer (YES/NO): NO